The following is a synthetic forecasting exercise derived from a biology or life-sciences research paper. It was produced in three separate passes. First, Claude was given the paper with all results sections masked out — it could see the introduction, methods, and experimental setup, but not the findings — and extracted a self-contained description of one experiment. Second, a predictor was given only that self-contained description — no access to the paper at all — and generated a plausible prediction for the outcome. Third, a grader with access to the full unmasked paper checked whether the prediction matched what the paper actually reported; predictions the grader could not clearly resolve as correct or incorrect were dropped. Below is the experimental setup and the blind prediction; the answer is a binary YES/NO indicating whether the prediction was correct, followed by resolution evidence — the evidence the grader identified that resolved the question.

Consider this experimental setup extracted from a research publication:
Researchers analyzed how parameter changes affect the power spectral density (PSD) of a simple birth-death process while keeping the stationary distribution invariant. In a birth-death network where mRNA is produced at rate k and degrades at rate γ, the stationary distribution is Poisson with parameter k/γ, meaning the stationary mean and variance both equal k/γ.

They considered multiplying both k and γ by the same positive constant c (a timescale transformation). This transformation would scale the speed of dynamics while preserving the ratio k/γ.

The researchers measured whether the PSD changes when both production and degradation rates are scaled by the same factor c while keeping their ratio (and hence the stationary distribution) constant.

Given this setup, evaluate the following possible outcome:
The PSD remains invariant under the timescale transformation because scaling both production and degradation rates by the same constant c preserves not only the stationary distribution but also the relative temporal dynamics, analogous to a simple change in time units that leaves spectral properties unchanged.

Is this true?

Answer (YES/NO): NO